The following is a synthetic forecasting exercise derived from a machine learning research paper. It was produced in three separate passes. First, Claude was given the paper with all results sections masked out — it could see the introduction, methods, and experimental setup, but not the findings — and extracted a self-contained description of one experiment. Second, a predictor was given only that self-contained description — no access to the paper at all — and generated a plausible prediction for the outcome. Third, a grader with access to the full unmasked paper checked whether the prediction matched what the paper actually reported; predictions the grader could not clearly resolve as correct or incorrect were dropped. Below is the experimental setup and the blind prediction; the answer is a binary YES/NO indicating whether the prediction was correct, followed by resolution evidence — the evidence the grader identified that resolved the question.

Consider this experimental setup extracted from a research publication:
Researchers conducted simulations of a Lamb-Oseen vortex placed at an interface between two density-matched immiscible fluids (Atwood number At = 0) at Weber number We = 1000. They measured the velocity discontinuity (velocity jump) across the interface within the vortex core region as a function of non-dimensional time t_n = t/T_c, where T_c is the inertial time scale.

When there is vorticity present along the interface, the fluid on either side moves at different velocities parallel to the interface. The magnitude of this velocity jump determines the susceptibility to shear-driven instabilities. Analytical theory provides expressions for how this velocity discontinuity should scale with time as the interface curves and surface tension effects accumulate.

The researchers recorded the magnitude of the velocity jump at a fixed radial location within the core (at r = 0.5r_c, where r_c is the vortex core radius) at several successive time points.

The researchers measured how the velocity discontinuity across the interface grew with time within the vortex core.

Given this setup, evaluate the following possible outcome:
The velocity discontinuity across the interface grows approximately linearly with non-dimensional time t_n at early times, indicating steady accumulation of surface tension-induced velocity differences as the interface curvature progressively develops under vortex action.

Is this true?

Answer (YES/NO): NO